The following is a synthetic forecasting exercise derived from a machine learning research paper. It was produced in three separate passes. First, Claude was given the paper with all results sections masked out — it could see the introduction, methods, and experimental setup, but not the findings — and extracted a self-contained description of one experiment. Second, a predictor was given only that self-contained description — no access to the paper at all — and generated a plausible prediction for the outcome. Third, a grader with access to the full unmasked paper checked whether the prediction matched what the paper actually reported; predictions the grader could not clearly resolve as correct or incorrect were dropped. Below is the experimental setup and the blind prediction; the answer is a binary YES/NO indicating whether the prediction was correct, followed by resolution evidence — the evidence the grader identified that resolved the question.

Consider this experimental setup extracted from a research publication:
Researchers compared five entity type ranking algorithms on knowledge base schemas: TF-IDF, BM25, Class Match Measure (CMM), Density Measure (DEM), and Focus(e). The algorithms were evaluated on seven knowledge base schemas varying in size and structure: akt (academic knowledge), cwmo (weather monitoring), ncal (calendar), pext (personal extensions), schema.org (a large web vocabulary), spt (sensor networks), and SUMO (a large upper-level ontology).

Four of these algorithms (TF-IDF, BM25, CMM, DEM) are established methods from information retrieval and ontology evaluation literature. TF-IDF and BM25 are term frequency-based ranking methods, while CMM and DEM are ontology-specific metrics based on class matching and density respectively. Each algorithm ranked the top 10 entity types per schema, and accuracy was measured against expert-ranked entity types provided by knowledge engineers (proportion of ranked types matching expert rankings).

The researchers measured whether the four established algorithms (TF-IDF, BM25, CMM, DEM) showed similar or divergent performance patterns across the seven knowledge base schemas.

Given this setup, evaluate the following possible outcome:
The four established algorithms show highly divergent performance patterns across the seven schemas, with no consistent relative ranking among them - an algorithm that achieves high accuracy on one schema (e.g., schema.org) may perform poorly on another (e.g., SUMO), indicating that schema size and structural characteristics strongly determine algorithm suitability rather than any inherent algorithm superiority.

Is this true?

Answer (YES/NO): NO